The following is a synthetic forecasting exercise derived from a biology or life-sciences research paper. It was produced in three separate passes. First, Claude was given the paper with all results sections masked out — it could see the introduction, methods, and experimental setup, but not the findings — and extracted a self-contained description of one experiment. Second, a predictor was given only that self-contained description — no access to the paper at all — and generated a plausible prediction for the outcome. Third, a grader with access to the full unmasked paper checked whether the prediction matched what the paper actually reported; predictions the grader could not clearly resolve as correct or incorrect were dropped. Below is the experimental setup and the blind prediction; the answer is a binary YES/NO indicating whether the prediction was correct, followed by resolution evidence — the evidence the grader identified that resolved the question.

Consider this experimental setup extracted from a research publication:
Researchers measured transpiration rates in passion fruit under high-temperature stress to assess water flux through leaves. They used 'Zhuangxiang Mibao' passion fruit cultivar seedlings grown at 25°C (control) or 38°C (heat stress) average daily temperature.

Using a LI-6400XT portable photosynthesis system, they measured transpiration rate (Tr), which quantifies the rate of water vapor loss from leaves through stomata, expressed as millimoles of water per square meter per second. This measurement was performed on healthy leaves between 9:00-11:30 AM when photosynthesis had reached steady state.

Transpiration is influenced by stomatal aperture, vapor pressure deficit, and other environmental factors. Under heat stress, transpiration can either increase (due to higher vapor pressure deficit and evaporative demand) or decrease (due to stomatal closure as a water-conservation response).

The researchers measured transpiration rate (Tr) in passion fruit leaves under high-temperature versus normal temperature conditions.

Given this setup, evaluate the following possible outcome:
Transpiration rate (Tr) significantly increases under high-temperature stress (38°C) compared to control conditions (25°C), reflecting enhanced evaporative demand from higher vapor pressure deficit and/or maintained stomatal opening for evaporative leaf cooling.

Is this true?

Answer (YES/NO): NO